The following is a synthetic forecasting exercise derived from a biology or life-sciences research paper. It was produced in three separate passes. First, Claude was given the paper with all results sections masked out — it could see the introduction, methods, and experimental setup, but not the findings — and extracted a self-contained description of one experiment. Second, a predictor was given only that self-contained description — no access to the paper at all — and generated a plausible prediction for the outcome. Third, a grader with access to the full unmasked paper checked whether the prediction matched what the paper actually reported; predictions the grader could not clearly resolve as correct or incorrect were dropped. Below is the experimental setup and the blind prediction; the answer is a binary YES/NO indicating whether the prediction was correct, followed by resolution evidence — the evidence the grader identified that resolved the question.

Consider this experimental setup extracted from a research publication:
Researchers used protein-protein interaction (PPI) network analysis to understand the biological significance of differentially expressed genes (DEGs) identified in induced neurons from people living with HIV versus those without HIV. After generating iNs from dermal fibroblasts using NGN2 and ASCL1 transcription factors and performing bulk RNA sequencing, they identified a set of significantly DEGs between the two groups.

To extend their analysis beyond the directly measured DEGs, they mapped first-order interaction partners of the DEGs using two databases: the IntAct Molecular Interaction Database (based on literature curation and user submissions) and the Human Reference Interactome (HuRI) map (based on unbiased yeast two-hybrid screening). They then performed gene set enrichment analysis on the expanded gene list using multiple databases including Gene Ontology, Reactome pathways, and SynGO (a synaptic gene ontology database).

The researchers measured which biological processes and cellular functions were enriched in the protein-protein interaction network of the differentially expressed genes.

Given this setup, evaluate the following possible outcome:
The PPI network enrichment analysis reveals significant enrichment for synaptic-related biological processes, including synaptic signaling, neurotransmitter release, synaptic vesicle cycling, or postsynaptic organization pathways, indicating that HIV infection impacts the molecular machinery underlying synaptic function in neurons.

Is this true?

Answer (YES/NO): YES